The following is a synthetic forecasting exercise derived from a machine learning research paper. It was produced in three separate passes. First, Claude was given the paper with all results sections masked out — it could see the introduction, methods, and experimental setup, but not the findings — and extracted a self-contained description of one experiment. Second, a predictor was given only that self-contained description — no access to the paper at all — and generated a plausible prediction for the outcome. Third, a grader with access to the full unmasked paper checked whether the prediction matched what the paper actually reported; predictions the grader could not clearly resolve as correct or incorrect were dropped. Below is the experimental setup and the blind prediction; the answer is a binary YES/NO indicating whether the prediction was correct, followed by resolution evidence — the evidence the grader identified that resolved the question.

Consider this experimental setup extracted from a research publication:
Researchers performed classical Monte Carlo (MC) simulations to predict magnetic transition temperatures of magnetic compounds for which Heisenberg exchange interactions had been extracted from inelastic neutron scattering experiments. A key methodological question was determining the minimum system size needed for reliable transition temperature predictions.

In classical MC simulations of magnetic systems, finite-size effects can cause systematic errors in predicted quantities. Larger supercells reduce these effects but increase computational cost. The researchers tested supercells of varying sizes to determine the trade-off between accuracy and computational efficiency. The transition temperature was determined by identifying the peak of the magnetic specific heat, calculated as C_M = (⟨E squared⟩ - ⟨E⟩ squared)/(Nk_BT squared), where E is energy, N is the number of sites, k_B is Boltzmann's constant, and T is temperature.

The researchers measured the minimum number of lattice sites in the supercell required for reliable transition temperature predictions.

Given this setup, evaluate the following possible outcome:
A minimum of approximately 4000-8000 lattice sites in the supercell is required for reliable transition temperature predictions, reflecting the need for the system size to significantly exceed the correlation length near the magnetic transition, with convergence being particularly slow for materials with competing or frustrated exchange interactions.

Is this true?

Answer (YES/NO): NO